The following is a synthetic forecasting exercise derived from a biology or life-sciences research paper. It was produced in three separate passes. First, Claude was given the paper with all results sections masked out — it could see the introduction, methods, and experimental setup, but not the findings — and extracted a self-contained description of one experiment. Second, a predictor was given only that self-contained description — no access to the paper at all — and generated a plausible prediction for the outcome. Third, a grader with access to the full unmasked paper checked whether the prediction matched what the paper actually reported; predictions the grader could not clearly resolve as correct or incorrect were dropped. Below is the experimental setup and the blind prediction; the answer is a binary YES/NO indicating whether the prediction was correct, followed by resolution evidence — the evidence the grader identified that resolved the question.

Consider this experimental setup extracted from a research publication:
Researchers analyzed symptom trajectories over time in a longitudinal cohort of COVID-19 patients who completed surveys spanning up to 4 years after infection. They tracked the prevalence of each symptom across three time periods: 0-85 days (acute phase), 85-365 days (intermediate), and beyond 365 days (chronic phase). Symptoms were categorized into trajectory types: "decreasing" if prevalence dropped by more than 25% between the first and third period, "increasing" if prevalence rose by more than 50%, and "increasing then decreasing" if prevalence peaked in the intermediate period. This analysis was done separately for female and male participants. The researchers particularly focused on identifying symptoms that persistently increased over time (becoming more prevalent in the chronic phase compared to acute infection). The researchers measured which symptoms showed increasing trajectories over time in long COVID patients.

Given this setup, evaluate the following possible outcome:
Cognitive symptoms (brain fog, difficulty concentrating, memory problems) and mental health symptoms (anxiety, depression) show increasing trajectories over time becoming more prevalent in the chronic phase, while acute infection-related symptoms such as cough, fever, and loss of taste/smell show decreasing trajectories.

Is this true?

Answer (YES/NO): NO